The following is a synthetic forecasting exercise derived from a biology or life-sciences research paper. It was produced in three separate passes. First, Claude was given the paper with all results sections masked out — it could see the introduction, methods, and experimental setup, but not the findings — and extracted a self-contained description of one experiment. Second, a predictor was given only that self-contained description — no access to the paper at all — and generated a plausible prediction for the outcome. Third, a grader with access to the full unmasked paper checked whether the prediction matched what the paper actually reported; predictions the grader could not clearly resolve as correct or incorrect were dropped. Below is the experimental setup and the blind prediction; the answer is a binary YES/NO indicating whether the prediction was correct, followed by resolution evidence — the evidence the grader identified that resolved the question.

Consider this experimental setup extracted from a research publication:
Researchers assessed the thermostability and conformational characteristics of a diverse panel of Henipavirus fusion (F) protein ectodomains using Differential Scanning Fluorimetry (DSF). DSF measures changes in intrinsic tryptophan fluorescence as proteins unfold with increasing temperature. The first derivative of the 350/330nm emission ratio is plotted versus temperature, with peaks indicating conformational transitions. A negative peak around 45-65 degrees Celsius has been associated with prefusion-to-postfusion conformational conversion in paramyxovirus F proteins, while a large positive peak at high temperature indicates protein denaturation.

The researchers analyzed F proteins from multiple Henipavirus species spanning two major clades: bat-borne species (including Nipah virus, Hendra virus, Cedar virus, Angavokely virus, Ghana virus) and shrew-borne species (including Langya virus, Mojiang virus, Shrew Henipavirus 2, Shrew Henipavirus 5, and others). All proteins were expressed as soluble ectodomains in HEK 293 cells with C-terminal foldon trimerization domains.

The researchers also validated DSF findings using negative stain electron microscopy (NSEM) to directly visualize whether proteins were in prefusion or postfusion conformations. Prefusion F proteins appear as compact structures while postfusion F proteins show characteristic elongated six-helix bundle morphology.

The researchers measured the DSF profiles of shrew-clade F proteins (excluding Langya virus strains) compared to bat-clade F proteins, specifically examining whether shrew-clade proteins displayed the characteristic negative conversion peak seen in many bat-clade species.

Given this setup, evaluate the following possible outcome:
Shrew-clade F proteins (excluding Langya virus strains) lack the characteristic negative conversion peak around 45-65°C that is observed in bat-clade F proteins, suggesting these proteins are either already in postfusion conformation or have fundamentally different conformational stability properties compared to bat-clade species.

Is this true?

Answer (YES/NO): YES